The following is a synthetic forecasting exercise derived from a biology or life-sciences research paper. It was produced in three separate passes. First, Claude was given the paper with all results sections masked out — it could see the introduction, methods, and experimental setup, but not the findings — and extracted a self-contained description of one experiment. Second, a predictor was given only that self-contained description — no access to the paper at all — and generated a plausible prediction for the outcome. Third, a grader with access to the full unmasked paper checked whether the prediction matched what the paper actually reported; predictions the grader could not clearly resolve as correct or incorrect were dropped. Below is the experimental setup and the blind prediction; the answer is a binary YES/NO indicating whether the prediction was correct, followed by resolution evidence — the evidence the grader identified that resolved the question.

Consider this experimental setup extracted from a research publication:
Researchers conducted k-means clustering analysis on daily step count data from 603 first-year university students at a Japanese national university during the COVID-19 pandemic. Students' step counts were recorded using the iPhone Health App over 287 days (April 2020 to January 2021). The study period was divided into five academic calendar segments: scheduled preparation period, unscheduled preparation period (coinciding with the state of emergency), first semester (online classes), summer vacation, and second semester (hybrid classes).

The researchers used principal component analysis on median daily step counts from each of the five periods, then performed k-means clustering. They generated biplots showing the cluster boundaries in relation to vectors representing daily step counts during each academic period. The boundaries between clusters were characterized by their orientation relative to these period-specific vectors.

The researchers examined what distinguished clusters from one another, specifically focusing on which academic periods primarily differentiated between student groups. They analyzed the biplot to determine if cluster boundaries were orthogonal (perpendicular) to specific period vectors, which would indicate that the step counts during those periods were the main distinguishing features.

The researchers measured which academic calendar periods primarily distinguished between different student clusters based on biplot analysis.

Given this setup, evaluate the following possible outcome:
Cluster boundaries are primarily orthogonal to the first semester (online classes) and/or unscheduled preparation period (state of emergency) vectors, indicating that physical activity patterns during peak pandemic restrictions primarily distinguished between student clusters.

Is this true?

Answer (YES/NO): NO